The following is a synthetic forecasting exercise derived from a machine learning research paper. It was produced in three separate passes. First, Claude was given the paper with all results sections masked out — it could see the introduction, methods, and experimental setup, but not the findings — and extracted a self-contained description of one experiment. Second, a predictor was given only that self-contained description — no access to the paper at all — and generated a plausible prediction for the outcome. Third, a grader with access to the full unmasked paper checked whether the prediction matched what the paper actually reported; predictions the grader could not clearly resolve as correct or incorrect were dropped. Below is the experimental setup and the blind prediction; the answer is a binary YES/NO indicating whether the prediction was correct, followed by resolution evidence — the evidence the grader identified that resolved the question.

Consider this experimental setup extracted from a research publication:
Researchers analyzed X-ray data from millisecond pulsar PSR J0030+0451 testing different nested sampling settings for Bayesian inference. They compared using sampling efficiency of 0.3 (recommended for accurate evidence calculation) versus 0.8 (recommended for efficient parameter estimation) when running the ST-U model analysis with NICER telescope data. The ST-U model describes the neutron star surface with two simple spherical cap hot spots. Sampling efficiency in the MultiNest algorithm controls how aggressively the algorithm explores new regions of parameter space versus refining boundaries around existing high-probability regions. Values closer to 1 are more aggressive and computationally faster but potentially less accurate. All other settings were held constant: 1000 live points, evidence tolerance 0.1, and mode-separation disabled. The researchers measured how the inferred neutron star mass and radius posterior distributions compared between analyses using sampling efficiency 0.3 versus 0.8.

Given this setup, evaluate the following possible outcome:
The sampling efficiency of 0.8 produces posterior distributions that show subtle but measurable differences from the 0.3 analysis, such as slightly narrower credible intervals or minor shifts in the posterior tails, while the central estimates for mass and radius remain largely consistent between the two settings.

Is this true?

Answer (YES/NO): NO